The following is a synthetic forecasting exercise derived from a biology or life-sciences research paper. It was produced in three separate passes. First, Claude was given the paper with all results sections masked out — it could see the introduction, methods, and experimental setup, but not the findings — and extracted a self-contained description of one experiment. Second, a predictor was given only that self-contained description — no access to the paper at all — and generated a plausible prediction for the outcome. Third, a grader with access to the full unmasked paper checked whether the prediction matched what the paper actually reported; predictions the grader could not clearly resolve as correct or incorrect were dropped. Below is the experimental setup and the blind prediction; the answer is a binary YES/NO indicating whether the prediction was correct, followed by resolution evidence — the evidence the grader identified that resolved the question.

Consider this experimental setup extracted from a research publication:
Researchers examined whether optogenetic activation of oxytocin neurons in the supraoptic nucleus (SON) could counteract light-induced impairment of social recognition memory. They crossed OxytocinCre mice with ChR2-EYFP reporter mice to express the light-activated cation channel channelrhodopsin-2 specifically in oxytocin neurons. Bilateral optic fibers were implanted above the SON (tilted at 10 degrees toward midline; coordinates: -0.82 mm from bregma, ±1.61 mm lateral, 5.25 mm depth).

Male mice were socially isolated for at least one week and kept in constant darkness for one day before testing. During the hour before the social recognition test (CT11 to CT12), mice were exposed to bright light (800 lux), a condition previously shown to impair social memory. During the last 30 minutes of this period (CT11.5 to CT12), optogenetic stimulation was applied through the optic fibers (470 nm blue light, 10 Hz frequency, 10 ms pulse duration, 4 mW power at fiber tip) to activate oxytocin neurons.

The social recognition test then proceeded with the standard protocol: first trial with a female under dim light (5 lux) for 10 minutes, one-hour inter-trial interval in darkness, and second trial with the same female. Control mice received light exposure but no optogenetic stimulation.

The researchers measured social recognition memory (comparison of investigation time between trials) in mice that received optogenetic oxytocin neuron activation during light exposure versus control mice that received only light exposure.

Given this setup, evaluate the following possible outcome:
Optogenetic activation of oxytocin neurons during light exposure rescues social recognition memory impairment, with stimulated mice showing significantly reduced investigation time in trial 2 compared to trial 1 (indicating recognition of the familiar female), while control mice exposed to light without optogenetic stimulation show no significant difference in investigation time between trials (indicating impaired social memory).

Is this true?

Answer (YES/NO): NO